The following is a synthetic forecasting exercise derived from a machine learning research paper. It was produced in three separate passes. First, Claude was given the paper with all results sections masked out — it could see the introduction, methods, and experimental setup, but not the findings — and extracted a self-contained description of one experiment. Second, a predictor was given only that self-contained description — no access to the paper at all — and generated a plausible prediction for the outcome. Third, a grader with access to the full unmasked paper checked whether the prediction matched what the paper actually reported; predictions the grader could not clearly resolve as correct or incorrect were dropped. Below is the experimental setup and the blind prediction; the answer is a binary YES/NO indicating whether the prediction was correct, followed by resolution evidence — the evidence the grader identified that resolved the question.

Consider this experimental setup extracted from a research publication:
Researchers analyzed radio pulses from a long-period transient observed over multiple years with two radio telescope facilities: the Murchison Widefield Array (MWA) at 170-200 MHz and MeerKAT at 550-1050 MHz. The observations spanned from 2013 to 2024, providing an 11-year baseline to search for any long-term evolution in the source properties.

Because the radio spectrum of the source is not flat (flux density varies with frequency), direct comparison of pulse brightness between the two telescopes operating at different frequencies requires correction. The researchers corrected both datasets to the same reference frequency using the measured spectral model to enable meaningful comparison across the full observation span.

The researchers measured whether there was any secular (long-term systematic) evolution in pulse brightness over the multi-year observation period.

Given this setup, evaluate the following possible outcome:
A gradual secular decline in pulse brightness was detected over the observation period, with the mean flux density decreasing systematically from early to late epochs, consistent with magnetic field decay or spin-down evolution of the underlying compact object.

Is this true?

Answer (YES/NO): NO